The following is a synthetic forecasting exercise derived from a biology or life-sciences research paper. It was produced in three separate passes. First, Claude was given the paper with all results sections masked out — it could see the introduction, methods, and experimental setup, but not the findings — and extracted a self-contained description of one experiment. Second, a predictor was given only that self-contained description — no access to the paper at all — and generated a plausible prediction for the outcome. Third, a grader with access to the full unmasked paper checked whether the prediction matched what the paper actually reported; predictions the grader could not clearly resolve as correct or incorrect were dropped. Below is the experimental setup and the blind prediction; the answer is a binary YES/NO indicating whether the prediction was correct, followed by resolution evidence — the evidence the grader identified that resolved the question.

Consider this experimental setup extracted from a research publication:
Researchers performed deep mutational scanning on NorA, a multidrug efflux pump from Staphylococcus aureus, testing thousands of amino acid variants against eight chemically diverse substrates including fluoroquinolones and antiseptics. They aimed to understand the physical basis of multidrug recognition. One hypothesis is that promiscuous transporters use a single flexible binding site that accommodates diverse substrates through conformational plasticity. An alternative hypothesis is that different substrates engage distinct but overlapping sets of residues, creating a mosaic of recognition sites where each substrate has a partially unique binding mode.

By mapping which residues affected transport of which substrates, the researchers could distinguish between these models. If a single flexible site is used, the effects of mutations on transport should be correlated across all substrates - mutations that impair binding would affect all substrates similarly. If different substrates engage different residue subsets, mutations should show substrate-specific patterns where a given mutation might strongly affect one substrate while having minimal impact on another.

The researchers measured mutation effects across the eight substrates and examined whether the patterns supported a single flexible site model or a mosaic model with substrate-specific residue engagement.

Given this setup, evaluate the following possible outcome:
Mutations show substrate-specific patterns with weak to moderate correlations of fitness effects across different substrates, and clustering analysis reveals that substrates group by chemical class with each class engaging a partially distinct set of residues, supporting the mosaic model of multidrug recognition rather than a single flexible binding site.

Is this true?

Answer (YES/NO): NO